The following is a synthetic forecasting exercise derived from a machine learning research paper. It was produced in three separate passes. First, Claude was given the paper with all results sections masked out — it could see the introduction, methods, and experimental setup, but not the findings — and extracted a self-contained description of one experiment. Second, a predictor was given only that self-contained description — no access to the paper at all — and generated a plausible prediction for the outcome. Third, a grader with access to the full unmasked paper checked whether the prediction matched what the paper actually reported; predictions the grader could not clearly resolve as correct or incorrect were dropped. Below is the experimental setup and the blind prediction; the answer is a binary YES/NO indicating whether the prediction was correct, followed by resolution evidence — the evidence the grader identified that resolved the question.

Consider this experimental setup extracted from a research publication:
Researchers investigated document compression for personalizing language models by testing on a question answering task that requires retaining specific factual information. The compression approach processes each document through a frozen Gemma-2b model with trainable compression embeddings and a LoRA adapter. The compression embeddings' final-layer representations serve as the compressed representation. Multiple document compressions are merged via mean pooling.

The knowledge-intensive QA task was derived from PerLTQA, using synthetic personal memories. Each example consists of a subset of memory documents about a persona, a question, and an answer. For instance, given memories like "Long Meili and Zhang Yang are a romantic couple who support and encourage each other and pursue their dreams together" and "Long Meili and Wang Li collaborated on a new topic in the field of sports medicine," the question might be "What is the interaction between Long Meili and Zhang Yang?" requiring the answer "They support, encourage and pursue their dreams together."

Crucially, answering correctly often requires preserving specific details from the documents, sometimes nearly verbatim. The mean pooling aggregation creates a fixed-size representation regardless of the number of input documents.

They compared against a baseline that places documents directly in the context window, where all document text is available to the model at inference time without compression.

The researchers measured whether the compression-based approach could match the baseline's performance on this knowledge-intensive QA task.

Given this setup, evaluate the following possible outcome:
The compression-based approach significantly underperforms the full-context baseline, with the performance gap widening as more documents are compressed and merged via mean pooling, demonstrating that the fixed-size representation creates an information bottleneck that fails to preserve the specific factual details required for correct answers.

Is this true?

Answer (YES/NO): YES